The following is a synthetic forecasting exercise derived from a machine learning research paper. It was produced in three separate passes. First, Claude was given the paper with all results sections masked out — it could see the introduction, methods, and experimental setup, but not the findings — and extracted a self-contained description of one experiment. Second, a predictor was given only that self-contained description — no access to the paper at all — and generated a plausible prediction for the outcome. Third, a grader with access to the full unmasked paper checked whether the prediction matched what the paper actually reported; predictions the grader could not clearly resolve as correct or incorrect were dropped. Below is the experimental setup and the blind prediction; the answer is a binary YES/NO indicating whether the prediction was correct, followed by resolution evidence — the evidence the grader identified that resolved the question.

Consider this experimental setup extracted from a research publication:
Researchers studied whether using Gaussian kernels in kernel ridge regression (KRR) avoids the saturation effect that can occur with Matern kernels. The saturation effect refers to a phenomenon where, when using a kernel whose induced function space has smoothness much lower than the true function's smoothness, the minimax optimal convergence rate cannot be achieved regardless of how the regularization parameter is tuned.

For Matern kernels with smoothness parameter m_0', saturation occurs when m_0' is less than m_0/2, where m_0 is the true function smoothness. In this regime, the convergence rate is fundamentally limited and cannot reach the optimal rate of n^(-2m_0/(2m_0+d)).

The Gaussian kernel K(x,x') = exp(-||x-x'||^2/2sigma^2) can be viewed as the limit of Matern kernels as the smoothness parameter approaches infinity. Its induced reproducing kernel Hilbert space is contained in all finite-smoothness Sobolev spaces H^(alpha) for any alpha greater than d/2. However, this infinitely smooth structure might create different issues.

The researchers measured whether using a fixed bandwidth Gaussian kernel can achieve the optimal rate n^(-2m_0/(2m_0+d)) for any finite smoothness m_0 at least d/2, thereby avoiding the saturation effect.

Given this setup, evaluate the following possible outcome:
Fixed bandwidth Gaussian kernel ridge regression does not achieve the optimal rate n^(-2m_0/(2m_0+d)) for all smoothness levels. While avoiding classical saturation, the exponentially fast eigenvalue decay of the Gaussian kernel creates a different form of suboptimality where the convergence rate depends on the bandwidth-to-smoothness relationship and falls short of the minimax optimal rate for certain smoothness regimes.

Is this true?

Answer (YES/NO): NO